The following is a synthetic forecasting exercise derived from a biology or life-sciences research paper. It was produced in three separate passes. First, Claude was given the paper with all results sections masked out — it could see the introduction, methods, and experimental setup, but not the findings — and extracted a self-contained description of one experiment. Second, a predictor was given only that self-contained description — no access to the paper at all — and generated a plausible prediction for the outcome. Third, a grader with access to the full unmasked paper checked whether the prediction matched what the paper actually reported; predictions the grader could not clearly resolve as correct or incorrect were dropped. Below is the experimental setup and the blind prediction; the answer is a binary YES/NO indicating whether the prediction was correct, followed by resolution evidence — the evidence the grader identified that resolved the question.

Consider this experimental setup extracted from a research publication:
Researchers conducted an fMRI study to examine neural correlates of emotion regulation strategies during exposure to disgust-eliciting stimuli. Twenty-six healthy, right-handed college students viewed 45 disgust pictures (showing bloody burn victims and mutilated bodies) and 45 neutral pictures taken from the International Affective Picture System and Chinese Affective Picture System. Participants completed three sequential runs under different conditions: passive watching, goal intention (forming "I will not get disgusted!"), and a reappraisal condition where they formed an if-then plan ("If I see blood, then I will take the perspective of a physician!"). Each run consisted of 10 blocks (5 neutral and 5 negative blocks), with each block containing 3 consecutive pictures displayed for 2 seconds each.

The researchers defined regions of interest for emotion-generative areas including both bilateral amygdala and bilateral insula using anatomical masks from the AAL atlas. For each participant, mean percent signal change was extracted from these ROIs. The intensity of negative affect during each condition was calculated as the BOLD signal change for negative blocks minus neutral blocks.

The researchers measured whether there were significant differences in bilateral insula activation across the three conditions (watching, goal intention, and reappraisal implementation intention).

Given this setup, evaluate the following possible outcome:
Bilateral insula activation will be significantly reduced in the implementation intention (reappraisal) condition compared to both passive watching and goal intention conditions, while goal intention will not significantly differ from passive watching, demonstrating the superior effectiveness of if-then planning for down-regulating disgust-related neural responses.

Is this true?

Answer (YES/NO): NO